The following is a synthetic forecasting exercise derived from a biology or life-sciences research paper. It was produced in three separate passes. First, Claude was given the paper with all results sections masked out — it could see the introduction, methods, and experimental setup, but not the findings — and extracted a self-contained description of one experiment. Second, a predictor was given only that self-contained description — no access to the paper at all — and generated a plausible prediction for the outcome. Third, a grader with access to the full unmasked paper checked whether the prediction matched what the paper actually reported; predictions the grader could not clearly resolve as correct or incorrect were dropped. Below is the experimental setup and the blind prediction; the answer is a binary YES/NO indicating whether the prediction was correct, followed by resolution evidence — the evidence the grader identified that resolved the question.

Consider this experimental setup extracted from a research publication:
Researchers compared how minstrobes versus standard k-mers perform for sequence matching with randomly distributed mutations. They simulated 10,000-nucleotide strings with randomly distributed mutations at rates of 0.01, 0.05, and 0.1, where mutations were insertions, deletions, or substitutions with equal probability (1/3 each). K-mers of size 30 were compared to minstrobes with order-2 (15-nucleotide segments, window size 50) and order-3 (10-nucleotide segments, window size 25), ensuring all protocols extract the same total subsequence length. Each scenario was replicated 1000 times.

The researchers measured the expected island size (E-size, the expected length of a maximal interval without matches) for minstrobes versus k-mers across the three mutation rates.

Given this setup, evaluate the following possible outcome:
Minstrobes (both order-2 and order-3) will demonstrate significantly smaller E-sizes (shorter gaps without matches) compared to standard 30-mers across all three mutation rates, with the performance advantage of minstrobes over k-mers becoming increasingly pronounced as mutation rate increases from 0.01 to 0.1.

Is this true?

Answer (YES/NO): NO